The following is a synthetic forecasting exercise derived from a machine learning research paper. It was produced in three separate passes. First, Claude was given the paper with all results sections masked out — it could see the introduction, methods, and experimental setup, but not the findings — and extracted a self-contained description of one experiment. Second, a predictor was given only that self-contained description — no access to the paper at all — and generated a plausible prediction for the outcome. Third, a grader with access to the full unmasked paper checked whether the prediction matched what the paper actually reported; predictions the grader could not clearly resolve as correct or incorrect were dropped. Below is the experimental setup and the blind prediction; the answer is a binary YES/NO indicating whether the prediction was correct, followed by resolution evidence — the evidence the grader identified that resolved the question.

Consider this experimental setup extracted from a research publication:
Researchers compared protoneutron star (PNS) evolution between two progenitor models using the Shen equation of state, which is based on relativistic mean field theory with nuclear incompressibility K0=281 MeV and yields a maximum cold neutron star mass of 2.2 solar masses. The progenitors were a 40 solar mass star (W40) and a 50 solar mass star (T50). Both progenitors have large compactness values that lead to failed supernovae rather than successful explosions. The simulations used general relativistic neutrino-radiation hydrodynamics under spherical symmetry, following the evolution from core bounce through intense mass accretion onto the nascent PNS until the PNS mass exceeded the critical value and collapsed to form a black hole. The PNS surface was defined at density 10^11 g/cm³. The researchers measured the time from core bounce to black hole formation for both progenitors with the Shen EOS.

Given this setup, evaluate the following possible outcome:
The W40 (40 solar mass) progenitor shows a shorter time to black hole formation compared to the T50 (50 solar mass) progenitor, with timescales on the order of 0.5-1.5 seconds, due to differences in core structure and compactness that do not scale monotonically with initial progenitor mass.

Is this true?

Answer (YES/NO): YES